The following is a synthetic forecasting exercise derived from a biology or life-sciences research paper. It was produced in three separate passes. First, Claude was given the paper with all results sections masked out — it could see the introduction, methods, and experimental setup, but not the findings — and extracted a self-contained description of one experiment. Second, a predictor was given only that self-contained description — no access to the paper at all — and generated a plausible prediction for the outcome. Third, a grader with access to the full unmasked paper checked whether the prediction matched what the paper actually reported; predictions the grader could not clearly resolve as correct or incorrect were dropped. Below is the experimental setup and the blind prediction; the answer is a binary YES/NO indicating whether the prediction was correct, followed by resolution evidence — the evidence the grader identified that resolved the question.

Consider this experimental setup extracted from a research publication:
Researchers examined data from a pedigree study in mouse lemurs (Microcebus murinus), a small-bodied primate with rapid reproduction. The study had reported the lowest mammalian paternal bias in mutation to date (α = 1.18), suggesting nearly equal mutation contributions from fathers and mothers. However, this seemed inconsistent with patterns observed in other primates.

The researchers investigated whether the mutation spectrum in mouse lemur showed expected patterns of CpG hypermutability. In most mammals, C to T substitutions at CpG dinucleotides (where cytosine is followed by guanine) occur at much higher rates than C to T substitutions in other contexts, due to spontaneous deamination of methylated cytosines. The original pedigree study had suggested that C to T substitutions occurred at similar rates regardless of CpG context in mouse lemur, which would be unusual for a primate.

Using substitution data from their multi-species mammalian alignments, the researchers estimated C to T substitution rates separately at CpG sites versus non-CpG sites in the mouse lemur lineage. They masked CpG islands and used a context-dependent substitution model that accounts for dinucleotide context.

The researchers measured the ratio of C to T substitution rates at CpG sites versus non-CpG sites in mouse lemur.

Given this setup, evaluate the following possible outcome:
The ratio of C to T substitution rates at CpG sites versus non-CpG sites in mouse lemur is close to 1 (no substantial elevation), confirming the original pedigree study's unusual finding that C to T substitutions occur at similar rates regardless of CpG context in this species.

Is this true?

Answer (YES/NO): NO